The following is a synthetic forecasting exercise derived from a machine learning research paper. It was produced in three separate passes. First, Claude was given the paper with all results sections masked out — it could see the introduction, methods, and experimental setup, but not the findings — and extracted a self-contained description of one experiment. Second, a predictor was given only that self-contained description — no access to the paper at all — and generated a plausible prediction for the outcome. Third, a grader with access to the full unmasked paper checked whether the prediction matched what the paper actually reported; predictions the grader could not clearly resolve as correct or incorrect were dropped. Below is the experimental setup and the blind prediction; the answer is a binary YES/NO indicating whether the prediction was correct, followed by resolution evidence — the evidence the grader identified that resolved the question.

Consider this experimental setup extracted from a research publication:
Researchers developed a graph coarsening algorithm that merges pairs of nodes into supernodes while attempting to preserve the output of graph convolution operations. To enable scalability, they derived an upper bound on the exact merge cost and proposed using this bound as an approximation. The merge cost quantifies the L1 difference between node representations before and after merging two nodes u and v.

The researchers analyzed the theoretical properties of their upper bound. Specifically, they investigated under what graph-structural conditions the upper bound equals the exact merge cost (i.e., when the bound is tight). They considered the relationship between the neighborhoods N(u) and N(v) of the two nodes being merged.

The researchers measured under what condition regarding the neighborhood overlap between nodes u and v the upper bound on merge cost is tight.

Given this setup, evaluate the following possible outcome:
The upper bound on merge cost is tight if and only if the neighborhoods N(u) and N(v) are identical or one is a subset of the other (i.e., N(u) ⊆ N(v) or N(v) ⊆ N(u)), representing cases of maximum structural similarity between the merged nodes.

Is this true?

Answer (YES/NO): NO